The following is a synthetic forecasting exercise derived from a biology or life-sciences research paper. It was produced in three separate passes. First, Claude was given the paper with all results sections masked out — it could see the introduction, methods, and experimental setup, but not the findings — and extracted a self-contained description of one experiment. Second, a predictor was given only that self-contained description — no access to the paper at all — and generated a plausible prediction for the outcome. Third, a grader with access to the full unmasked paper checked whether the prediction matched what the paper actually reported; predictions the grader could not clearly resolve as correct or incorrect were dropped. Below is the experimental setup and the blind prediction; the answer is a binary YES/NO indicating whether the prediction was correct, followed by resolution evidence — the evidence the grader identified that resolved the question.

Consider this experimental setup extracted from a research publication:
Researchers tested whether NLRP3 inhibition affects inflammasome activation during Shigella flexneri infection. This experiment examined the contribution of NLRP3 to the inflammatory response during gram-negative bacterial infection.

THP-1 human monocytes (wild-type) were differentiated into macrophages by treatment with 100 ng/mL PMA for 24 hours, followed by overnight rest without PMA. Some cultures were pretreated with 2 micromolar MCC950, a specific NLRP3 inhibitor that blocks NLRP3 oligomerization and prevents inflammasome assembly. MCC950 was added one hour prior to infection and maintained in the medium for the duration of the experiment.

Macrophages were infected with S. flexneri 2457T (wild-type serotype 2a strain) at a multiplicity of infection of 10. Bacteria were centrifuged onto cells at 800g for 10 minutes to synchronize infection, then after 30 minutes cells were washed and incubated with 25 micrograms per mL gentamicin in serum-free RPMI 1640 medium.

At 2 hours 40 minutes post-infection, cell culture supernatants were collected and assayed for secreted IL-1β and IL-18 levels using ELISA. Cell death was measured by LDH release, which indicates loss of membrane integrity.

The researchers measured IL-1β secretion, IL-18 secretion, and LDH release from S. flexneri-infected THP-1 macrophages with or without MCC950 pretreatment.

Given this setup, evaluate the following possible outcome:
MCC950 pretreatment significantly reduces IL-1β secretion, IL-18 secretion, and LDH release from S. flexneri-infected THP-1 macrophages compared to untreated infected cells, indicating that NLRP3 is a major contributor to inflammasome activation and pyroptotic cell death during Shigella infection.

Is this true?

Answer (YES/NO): NO